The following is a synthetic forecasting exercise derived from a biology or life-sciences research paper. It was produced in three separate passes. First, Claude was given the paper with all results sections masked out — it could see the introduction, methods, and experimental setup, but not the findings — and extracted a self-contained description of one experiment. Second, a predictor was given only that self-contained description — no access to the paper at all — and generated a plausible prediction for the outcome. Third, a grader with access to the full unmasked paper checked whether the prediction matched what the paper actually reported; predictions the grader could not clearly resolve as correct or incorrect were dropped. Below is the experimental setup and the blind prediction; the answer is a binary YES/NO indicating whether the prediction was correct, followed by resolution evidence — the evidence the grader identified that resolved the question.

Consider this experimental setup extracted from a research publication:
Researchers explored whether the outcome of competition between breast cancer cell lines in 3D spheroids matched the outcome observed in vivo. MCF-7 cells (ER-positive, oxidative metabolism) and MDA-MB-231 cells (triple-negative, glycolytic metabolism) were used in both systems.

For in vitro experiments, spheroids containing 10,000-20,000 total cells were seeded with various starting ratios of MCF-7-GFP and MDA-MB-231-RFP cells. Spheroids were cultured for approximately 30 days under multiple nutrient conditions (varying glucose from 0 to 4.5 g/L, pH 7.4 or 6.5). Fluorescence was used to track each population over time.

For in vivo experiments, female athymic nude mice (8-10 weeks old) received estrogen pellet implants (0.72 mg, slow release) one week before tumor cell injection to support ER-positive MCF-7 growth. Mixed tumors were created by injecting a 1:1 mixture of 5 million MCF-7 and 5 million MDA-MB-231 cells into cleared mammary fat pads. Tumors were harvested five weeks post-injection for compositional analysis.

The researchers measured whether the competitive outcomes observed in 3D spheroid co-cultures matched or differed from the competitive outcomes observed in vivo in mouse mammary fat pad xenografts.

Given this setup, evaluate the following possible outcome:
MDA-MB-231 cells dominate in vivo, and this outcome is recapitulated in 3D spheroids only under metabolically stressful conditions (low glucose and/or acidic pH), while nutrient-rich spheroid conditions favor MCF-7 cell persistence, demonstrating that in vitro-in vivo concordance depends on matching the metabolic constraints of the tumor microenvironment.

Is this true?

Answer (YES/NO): NO